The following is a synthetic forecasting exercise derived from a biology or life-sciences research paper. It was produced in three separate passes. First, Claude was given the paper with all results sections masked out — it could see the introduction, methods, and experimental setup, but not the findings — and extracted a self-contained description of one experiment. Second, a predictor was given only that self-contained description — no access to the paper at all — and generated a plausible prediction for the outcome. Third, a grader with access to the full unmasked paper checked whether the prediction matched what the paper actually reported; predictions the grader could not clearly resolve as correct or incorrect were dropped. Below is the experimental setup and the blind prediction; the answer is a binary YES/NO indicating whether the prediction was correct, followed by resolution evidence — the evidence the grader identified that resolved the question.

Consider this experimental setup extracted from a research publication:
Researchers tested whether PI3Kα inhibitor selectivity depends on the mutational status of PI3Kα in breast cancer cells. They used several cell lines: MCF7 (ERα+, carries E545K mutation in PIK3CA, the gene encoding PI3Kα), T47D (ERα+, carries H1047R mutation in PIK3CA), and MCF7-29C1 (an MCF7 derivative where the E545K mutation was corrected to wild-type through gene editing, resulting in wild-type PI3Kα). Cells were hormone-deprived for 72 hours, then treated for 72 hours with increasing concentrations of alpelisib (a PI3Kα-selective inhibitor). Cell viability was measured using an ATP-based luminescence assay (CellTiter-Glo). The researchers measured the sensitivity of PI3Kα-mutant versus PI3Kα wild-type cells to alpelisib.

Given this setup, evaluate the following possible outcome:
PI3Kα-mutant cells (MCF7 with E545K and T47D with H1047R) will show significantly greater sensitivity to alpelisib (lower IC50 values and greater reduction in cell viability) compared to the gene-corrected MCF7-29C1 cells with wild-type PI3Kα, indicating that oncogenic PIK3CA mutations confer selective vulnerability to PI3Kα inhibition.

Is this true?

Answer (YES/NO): YES